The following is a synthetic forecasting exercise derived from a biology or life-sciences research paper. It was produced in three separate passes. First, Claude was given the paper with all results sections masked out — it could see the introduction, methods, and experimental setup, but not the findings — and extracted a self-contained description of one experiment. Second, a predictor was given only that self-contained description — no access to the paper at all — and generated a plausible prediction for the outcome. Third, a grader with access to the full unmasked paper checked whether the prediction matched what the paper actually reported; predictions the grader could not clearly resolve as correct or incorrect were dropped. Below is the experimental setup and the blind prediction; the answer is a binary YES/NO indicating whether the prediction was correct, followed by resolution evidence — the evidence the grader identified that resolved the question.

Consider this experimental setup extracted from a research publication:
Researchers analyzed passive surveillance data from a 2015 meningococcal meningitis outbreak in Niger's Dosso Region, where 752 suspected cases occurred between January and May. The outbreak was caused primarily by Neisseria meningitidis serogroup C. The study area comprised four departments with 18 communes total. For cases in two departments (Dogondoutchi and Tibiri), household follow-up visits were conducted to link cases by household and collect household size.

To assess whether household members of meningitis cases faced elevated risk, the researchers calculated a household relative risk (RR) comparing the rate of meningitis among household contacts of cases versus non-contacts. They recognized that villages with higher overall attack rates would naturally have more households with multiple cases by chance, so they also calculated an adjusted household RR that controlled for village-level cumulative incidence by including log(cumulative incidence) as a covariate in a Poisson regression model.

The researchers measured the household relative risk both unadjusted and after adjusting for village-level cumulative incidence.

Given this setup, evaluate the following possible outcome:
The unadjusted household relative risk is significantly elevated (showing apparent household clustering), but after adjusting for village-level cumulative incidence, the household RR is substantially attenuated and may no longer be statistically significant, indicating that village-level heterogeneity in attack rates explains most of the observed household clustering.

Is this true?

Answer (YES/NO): YES